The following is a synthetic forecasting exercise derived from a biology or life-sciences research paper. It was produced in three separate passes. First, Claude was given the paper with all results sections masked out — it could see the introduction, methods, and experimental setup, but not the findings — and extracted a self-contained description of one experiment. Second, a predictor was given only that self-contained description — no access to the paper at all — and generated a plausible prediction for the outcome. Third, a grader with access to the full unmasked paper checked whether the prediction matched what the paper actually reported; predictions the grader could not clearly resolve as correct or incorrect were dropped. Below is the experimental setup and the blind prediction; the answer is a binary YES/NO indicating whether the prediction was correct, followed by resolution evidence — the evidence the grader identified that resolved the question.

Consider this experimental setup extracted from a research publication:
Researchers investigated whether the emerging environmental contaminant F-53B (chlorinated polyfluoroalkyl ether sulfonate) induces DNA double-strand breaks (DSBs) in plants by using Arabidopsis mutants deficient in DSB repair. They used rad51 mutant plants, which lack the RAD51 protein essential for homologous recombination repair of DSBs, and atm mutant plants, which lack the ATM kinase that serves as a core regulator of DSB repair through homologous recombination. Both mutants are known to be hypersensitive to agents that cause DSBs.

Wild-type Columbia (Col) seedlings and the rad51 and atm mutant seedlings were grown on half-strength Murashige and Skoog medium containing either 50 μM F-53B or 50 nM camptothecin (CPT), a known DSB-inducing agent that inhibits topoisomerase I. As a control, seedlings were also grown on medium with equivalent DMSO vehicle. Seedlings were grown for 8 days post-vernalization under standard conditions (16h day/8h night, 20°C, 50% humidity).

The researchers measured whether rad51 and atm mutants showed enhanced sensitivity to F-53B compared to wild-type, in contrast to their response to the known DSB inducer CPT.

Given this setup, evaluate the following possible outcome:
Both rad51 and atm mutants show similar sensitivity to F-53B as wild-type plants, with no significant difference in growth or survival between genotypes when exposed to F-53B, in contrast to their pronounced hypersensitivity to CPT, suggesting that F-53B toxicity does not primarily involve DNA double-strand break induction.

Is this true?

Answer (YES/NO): YES